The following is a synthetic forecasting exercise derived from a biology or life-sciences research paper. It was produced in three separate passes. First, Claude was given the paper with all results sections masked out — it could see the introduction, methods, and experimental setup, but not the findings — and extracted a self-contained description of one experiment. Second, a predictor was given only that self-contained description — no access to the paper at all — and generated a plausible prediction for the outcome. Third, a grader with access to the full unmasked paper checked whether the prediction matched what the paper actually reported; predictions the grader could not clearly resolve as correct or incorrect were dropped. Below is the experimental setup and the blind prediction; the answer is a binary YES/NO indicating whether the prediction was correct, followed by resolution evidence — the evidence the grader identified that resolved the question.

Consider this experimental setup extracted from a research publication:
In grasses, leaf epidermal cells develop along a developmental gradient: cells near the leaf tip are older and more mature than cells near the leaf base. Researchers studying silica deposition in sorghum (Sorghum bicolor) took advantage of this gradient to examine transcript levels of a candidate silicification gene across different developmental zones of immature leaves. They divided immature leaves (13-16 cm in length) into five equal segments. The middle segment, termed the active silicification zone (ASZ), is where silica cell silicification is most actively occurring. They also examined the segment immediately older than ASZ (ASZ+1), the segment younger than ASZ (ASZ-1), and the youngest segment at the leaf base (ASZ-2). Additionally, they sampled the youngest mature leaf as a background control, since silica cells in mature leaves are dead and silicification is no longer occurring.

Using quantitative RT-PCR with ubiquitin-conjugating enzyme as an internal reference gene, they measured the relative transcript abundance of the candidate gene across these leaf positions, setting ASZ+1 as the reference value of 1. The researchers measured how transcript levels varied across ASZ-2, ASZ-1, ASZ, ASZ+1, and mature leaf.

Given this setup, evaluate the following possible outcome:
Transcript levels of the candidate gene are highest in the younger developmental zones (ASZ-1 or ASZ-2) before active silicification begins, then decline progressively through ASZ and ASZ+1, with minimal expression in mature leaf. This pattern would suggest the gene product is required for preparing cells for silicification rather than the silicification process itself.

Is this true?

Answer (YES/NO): YES